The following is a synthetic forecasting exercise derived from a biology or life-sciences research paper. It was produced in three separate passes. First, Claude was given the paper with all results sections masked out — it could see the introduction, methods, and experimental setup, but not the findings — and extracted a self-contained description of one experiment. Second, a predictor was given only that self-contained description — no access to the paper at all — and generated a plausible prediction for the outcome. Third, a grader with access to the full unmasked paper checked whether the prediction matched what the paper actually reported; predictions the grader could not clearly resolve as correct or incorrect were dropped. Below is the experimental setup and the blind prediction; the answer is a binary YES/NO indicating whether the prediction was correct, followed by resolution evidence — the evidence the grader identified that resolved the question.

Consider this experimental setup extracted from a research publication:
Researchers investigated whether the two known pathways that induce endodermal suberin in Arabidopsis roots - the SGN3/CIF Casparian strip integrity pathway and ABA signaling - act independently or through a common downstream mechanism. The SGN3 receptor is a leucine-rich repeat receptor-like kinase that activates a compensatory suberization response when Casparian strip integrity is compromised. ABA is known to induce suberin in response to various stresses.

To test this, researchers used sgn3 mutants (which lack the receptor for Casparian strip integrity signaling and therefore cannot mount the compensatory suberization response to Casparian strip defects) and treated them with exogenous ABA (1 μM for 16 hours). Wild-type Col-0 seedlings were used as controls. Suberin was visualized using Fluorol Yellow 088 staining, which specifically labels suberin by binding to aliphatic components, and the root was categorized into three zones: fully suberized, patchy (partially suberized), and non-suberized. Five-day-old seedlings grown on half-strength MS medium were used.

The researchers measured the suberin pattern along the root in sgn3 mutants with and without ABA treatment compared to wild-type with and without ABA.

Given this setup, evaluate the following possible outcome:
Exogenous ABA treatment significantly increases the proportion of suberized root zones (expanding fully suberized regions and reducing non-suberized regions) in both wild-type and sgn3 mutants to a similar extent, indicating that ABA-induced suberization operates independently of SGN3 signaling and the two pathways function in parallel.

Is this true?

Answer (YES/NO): YES